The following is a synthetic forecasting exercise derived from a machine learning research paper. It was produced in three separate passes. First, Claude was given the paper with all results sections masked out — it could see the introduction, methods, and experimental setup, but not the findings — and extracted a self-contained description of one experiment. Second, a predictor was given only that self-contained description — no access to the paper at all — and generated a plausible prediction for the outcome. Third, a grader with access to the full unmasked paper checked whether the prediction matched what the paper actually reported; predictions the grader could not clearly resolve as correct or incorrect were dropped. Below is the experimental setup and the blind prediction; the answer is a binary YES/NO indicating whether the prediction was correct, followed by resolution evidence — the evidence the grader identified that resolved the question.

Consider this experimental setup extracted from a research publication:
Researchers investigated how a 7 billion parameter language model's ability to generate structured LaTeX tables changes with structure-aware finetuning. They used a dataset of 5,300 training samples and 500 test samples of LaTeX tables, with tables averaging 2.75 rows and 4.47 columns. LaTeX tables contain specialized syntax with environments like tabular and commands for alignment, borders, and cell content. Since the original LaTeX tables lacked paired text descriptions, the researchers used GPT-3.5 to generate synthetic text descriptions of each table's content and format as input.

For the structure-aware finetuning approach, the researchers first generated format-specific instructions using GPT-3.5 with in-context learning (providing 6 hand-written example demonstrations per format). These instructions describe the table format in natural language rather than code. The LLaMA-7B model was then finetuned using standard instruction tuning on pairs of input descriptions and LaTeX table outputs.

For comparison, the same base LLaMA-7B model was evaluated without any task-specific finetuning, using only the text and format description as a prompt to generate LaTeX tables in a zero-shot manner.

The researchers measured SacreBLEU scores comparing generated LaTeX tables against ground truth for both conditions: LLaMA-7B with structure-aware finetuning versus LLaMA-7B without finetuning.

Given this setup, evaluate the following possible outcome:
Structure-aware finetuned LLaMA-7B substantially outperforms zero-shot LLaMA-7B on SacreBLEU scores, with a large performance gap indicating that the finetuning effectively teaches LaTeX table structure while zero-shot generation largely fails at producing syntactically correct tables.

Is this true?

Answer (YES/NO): YES